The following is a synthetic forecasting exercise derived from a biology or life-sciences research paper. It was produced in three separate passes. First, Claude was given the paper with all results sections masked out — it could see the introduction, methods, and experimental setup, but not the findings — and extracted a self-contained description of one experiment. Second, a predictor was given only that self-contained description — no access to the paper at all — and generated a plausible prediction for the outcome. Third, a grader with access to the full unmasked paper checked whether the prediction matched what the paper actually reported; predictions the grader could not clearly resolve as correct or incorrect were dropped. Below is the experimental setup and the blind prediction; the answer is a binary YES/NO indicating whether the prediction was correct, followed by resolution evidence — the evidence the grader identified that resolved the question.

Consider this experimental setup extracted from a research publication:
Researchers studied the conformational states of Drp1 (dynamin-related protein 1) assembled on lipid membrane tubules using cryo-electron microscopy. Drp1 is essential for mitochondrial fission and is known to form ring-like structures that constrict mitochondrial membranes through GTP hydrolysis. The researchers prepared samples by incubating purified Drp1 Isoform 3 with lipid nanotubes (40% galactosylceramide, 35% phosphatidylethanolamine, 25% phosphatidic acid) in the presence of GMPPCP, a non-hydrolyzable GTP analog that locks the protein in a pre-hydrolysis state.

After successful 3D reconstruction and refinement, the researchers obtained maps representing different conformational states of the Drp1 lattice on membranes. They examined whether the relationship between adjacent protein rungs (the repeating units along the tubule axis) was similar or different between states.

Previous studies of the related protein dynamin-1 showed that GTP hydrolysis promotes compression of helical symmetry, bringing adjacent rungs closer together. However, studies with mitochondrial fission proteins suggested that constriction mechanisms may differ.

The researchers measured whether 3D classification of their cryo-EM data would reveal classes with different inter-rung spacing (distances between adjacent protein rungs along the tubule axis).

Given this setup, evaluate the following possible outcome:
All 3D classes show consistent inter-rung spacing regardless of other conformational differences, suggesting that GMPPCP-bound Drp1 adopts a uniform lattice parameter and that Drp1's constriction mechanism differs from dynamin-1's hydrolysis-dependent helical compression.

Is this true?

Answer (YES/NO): NO